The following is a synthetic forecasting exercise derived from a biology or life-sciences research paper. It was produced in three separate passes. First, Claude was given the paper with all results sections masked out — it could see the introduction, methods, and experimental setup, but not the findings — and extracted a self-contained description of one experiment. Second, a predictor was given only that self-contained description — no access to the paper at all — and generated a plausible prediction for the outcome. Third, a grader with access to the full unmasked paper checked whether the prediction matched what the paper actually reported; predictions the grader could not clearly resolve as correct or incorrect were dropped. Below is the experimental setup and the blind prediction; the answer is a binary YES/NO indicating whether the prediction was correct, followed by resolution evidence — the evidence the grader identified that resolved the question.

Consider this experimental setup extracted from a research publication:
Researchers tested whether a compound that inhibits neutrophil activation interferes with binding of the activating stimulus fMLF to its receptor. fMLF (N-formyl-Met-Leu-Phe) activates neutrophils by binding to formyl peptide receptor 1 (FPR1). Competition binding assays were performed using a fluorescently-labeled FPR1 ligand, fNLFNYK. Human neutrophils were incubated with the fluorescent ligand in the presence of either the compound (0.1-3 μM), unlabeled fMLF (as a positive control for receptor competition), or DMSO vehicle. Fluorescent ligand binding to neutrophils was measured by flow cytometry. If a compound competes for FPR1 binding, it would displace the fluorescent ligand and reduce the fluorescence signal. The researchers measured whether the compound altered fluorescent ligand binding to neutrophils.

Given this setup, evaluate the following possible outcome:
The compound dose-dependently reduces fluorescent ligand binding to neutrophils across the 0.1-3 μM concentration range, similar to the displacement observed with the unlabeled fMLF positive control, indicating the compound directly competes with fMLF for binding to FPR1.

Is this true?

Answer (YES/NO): NO